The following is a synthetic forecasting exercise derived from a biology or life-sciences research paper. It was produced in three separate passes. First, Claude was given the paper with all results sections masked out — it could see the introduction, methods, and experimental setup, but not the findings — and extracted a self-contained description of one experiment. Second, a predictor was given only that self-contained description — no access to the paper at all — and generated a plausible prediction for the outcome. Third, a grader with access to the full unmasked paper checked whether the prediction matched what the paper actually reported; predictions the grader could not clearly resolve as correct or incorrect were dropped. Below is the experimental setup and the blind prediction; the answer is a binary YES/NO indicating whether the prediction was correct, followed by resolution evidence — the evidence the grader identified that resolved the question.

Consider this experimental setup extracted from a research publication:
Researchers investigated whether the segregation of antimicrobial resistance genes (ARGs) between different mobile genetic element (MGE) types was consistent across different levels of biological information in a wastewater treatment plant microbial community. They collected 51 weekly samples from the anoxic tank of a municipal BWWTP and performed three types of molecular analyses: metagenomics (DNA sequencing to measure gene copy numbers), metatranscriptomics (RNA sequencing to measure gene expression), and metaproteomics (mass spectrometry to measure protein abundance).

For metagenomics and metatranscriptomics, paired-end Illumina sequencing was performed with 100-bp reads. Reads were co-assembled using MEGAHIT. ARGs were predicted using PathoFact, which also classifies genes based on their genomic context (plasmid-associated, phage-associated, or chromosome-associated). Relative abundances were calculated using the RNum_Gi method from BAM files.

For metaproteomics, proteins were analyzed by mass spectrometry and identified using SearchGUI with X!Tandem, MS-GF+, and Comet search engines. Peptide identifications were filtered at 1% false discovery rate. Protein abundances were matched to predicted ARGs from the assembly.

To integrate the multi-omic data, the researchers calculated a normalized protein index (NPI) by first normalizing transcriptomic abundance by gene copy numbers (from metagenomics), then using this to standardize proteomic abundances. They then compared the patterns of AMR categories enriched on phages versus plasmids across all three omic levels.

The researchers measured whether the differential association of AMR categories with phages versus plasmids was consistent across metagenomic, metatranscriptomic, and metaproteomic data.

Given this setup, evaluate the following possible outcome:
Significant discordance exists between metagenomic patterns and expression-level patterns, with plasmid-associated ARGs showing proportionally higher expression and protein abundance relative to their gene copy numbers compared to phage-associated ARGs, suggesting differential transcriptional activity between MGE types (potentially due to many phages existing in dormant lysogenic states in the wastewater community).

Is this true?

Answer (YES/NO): NO